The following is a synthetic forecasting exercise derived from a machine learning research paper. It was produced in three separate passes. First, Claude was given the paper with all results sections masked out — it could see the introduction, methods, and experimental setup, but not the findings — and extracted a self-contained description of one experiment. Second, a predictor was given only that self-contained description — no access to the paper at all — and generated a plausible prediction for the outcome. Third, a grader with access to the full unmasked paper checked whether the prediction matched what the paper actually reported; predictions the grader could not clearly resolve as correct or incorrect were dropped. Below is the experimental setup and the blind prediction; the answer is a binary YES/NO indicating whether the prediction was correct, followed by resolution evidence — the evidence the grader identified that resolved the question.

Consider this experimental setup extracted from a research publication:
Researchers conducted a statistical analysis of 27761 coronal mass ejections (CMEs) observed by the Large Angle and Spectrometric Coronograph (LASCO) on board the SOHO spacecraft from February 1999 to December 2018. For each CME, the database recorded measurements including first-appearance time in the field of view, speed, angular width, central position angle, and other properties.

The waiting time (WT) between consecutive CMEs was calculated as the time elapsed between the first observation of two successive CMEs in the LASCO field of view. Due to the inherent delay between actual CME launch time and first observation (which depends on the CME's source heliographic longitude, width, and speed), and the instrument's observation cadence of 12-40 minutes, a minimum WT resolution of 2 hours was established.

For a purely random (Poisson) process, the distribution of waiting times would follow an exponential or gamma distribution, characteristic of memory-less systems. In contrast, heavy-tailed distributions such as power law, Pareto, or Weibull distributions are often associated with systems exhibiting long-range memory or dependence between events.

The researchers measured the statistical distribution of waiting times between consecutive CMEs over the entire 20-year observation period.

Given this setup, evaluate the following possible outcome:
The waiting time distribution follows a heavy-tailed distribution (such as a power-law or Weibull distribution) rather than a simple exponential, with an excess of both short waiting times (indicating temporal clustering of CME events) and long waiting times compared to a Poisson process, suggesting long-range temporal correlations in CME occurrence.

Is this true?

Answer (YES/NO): YES